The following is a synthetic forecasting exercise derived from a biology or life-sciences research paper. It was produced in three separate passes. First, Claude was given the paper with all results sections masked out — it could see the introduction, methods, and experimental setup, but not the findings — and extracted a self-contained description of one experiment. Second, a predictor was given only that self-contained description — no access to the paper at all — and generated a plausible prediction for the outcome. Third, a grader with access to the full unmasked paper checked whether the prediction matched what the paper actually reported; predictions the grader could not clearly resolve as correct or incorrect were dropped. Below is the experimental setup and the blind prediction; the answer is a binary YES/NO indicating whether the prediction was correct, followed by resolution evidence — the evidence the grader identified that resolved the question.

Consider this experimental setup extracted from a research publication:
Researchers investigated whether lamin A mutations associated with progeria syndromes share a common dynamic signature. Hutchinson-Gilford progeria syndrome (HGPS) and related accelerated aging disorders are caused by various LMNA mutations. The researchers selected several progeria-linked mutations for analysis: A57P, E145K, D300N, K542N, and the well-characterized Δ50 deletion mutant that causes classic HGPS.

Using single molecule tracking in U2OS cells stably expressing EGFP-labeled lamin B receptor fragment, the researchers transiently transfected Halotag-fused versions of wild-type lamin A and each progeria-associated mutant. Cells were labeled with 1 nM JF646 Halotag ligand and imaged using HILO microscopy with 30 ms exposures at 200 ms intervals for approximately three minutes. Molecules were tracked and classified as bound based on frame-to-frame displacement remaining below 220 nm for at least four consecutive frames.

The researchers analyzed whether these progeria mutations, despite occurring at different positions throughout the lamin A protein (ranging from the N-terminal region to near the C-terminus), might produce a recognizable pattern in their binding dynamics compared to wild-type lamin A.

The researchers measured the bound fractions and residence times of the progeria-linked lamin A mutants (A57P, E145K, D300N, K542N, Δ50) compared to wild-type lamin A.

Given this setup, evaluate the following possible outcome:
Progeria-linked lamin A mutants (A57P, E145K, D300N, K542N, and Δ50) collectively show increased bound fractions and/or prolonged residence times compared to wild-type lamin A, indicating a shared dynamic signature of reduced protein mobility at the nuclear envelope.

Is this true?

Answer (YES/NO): YES